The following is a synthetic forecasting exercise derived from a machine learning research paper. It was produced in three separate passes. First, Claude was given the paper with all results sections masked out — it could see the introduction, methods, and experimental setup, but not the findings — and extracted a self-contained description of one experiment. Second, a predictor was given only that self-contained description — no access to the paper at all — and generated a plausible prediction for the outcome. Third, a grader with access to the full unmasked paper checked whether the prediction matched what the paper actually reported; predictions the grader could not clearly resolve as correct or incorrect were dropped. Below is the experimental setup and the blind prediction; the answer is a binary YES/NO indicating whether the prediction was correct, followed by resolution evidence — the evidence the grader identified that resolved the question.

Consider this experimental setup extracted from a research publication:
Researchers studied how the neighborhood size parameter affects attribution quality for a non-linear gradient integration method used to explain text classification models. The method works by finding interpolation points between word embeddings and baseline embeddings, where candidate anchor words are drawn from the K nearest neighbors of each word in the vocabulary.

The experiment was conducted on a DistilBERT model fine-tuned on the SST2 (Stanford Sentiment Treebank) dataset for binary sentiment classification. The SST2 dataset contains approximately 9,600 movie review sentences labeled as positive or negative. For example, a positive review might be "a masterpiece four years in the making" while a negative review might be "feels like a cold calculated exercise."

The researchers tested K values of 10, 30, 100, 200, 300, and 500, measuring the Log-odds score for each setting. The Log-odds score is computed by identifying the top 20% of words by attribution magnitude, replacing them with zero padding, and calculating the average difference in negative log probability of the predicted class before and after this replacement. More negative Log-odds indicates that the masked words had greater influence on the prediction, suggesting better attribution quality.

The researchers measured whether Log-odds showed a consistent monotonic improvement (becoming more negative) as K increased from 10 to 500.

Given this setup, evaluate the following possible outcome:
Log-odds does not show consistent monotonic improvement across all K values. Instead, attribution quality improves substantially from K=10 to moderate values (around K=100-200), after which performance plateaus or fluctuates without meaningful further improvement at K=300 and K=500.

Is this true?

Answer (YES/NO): NO